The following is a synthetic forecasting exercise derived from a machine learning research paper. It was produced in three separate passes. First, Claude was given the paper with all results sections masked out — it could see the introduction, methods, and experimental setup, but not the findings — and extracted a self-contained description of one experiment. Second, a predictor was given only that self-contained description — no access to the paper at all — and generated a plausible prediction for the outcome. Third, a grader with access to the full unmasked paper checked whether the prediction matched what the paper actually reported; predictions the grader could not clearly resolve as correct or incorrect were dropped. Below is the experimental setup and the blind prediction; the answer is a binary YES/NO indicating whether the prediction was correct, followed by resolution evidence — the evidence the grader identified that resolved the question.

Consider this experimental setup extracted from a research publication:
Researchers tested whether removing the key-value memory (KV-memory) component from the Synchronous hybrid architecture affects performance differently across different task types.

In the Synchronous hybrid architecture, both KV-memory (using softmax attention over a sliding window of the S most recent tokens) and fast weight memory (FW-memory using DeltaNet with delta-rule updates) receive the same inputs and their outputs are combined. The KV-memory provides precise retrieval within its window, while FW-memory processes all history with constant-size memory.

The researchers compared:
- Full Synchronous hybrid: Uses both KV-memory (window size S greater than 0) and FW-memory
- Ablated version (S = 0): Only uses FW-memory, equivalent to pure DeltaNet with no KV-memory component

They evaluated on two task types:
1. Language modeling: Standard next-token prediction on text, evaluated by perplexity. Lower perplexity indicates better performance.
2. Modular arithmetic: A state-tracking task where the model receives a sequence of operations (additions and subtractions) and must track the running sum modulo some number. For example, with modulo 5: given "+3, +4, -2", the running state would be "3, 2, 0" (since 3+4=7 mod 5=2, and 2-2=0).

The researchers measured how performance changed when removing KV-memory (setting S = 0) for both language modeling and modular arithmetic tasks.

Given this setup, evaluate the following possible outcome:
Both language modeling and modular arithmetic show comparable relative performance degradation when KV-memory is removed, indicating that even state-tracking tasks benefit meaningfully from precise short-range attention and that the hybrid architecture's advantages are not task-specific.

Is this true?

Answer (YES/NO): NO